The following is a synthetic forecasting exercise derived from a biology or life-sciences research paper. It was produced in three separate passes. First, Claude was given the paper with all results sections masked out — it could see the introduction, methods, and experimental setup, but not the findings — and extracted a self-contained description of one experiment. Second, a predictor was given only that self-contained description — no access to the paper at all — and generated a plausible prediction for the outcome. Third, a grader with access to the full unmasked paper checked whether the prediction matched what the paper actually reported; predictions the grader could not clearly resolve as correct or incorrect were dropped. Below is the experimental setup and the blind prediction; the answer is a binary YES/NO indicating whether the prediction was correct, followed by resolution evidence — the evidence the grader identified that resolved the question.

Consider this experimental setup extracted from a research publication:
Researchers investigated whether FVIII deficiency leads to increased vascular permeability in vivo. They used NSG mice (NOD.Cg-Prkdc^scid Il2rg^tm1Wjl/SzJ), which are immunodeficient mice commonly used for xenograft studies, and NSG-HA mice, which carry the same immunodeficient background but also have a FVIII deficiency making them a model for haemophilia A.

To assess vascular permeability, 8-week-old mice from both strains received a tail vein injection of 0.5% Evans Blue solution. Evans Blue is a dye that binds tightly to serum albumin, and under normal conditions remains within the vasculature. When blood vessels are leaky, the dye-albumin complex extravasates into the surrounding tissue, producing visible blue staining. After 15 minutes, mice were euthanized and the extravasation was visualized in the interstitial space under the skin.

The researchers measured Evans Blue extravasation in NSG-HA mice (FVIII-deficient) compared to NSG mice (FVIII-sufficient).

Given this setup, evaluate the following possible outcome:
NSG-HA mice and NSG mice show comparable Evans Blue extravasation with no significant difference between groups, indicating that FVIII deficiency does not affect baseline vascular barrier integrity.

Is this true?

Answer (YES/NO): NO